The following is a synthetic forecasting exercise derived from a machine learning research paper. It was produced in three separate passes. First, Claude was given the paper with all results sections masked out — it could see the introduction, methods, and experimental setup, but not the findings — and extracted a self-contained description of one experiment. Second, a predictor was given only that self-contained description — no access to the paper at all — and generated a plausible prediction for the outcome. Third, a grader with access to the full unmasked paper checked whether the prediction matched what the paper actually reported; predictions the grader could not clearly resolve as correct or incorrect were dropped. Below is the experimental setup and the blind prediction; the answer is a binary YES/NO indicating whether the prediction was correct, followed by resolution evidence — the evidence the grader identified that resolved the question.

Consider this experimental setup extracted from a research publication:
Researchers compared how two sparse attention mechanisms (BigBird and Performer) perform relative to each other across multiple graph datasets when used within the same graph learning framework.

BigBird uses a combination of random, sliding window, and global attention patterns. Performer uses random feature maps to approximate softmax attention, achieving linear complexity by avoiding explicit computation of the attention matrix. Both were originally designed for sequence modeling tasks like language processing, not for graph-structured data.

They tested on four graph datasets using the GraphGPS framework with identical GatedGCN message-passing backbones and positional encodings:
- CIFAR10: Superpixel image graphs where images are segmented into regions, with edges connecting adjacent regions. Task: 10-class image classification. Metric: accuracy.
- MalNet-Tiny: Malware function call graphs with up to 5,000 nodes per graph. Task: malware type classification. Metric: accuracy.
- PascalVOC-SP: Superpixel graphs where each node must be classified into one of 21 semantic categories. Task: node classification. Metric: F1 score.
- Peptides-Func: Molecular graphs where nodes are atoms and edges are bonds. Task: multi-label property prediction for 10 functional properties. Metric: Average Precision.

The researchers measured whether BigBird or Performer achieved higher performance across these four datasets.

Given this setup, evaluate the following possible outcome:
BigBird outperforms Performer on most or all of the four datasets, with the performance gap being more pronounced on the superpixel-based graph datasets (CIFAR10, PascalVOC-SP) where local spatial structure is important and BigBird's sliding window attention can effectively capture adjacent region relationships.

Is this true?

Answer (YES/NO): NO